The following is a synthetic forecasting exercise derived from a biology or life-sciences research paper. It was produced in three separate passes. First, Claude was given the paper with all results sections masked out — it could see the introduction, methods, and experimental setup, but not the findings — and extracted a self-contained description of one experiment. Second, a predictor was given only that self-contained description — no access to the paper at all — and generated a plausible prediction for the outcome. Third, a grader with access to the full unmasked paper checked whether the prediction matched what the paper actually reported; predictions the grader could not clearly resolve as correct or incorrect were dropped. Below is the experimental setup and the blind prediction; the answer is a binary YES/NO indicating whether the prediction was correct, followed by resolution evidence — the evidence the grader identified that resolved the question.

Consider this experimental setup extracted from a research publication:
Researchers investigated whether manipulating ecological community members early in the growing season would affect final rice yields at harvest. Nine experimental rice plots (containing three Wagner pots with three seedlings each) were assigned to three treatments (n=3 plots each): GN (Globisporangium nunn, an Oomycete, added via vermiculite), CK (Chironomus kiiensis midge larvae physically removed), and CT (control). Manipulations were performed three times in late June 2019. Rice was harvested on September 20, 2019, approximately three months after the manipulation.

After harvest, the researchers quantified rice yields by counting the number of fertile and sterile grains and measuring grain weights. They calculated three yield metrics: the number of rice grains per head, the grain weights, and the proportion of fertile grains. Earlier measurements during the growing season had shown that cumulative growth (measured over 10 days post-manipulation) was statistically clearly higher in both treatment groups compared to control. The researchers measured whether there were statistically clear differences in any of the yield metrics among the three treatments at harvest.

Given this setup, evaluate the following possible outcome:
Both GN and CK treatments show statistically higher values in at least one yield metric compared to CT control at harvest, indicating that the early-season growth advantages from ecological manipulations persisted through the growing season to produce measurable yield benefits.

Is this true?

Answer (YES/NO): NO